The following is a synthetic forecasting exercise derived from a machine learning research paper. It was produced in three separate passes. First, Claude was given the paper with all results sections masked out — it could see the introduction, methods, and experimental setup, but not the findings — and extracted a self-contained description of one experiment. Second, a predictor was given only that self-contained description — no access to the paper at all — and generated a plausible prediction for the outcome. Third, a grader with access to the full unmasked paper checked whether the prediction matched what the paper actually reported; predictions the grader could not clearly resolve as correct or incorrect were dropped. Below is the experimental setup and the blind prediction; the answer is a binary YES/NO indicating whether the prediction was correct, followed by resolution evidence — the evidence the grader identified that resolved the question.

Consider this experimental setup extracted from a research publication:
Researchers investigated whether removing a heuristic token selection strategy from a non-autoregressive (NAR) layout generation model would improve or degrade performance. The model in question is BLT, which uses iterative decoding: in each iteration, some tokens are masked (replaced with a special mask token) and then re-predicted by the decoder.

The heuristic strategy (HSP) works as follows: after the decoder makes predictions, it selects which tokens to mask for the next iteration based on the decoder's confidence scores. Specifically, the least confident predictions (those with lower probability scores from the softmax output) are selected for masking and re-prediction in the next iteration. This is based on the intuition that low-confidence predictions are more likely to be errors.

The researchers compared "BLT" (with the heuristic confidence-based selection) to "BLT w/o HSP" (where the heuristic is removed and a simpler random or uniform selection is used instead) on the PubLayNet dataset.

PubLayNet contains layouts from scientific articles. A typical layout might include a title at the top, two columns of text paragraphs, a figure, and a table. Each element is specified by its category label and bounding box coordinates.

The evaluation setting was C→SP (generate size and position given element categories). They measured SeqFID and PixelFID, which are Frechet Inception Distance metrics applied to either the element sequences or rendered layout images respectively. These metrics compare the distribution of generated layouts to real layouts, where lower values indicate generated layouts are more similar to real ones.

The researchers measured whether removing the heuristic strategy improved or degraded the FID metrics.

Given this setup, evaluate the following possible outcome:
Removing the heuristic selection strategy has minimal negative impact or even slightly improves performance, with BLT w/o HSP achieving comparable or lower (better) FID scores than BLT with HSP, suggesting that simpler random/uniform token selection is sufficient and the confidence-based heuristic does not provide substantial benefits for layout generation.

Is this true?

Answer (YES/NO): YES